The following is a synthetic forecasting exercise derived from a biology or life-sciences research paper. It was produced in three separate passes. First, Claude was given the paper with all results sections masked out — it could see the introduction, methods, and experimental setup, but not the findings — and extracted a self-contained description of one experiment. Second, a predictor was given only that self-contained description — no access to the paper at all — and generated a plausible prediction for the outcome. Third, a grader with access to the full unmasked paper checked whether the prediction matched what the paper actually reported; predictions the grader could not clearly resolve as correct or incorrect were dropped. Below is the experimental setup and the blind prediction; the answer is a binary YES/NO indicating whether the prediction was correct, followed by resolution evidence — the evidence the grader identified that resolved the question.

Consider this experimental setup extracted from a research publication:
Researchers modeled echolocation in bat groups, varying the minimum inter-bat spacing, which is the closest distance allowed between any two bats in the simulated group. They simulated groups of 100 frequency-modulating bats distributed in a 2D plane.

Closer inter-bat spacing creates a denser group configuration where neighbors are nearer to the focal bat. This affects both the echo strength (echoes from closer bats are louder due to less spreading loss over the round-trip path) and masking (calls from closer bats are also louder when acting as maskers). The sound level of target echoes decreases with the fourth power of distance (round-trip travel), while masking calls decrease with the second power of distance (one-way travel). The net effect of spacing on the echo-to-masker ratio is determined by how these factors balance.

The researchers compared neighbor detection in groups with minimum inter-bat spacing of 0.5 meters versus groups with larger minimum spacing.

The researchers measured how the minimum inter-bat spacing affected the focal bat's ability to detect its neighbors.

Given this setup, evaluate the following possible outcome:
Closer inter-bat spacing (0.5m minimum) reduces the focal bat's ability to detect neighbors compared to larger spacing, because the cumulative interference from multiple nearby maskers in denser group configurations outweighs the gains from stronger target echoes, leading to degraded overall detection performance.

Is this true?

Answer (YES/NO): NO